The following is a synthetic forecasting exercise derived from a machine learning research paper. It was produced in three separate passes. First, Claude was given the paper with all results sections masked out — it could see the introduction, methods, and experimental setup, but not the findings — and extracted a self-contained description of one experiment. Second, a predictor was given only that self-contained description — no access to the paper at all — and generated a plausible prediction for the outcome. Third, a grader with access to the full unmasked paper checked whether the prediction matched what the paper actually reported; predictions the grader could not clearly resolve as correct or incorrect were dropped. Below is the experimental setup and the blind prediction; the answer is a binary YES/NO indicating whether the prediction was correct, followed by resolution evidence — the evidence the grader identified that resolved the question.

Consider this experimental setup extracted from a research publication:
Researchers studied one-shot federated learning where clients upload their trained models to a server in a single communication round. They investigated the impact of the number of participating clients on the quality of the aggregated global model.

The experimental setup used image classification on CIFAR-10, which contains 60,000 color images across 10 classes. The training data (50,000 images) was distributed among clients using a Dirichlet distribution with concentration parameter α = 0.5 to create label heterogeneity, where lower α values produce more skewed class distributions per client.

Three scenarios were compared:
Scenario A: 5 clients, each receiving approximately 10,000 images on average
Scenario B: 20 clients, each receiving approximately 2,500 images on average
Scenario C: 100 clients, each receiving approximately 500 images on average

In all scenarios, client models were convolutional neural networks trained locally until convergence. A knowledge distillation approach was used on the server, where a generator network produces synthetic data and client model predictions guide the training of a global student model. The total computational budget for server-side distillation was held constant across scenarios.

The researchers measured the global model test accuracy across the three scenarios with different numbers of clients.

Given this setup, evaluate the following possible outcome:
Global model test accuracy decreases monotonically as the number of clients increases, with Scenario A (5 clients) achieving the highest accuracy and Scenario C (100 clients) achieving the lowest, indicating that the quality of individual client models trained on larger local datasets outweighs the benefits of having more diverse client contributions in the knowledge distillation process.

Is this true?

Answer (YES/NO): YES